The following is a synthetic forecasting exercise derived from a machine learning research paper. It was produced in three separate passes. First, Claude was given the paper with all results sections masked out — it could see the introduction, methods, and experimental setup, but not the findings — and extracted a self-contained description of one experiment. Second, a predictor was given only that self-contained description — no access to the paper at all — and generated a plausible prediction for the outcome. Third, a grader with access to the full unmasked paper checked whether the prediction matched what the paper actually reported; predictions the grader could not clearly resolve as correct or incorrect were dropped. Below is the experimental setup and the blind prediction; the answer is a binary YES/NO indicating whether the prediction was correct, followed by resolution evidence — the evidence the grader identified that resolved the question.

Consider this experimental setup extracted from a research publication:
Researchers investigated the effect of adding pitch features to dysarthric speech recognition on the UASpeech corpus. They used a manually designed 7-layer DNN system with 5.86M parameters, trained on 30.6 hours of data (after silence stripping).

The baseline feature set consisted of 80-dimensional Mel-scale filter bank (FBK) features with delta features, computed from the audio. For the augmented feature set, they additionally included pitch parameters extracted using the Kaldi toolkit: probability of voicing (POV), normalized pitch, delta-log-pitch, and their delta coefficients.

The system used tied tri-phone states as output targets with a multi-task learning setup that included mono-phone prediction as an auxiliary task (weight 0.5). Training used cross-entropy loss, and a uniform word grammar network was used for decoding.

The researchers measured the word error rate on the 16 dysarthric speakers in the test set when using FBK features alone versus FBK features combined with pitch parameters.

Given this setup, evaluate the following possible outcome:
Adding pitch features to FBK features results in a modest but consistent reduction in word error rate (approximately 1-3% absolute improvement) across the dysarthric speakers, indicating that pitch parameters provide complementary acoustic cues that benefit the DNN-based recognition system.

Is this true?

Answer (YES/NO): YES